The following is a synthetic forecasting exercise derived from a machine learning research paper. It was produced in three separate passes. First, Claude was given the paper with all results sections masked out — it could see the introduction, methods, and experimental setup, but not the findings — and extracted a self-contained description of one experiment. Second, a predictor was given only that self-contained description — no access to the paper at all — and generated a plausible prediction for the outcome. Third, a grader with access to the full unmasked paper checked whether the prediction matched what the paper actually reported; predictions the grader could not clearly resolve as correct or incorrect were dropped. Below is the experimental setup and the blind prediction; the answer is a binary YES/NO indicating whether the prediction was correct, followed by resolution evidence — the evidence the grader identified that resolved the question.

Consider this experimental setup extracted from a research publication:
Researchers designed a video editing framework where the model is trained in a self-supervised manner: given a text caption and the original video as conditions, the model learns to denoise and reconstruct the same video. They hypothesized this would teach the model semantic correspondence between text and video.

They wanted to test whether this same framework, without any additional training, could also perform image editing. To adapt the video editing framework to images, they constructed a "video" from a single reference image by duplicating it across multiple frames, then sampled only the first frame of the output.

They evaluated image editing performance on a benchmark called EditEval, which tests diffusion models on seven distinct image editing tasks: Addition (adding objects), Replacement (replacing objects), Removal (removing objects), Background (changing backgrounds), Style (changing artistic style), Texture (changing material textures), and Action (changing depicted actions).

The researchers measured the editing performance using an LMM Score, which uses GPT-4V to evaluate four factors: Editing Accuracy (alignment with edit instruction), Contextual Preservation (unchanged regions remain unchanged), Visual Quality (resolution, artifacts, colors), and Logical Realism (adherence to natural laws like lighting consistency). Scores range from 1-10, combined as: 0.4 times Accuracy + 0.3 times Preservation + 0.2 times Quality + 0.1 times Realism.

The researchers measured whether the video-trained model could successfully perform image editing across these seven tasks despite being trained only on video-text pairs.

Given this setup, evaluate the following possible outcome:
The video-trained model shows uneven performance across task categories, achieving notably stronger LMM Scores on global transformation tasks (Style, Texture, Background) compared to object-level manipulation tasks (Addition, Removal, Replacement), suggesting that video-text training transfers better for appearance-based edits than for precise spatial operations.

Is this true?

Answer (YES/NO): NO